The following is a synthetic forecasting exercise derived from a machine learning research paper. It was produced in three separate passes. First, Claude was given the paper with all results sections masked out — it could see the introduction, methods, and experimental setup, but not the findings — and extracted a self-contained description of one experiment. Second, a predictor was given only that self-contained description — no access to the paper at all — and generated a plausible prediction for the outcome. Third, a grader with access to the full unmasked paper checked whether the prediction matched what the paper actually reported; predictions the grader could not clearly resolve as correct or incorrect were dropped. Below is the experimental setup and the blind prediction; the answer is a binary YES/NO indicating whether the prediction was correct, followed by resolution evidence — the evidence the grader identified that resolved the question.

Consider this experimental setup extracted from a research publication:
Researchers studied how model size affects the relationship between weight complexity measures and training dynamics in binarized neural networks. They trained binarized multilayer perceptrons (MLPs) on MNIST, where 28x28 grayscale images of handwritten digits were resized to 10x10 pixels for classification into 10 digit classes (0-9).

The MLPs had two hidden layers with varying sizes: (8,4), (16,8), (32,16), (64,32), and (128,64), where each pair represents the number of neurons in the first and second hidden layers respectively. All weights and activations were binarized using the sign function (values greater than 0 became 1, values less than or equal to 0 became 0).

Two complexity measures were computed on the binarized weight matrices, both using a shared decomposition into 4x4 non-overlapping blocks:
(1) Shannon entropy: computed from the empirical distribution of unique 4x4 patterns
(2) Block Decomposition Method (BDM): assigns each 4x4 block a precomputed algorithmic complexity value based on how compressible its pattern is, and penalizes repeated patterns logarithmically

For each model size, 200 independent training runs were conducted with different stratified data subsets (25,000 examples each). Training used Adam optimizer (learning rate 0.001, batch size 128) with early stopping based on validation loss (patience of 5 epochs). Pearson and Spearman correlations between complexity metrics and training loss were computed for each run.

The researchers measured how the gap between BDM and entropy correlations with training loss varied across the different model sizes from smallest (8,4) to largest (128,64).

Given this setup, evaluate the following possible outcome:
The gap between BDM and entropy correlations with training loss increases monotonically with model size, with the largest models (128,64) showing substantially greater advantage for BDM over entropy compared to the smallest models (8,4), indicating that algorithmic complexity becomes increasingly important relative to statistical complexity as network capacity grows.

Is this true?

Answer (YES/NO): NO